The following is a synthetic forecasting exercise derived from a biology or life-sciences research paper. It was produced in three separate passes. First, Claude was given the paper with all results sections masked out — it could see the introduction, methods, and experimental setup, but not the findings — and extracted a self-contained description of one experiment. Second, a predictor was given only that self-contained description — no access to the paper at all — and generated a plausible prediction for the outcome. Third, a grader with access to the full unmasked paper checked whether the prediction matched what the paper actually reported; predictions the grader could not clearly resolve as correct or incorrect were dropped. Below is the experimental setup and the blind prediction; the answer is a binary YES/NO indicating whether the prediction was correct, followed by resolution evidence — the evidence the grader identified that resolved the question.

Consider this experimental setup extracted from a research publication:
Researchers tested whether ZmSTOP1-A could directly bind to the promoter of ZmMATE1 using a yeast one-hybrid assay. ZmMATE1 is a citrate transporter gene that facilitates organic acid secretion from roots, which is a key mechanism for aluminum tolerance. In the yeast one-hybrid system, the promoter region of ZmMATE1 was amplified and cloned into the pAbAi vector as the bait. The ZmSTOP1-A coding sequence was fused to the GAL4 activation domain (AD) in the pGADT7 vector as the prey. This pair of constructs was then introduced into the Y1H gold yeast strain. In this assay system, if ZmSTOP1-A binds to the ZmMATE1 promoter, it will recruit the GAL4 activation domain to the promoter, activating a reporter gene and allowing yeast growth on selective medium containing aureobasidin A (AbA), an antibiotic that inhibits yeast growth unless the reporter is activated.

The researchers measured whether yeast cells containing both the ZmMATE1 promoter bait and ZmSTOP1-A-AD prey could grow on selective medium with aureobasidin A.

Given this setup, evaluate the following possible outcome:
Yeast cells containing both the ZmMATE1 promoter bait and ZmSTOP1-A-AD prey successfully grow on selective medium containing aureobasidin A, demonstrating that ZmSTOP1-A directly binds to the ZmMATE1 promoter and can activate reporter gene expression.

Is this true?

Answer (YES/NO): YES